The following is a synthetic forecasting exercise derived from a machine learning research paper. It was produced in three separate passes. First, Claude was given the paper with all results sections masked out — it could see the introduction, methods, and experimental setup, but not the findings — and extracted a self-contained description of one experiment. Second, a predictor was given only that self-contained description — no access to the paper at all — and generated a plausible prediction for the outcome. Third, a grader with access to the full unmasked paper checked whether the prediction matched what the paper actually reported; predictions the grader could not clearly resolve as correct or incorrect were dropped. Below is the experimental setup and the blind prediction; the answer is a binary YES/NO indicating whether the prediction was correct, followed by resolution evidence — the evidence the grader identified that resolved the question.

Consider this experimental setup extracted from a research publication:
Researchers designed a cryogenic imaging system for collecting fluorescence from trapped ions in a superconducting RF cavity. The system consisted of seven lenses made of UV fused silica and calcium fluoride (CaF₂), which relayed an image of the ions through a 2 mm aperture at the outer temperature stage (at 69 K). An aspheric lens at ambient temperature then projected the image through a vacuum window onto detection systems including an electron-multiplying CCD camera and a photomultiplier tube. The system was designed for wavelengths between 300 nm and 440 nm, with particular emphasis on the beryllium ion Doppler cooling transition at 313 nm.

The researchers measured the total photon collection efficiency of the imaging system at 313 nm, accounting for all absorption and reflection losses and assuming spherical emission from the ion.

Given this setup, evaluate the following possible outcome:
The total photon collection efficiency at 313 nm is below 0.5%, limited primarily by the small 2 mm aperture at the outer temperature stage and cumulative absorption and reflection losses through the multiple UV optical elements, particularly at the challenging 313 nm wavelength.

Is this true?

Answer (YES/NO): NO